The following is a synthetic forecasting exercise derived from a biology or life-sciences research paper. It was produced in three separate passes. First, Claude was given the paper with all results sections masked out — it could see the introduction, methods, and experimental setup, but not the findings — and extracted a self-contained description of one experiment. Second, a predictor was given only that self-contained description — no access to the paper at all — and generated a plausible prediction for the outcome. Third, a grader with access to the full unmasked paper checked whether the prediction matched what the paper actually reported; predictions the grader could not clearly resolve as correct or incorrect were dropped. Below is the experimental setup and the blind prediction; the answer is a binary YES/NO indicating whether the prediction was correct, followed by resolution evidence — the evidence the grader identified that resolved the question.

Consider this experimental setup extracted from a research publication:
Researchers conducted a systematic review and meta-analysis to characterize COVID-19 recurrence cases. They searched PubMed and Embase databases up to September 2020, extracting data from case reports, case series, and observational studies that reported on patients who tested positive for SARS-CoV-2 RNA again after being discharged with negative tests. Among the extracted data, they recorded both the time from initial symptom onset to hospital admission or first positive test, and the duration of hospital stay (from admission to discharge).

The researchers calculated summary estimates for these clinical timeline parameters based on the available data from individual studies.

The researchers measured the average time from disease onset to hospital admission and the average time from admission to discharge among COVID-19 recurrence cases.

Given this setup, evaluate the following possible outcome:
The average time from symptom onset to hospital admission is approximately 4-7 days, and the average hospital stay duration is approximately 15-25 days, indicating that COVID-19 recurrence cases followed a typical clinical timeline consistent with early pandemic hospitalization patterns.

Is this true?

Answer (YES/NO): YES